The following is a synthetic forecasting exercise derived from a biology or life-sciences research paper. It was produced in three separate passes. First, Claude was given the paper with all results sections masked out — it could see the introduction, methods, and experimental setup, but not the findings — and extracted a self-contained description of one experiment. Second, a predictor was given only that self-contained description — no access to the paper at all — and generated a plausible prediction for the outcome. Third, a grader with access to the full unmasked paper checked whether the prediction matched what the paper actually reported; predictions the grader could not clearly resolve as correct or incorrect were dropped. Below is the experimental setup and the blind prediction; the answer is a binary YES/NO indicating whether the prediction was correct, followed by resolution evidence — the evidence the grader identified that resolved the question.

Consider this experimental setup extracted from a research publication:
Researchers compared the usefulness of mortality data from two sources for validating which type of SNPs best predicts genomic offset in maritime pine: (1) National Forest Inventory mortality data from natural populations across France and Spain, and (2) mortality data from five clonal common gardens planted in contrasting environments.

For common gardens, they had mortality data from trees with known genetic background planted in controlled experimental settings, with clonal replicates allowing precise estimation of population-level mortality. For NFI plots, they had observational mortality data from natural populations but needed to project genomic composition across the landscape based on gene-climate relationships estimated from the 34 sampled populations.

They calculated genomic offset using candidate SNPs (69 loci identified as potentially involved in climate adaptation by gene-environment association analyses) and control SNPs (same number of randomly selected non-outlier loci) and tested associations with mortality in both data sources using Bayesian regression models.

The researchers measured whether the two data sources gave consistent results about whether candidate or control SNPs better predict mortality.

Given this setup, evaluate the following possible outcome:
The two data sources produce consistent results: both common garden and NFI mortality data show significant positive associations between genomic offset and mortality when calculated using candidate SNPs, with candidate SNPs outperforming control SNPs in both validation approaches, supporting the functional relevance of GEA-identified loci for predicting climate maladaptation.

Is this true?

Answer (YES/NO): NO